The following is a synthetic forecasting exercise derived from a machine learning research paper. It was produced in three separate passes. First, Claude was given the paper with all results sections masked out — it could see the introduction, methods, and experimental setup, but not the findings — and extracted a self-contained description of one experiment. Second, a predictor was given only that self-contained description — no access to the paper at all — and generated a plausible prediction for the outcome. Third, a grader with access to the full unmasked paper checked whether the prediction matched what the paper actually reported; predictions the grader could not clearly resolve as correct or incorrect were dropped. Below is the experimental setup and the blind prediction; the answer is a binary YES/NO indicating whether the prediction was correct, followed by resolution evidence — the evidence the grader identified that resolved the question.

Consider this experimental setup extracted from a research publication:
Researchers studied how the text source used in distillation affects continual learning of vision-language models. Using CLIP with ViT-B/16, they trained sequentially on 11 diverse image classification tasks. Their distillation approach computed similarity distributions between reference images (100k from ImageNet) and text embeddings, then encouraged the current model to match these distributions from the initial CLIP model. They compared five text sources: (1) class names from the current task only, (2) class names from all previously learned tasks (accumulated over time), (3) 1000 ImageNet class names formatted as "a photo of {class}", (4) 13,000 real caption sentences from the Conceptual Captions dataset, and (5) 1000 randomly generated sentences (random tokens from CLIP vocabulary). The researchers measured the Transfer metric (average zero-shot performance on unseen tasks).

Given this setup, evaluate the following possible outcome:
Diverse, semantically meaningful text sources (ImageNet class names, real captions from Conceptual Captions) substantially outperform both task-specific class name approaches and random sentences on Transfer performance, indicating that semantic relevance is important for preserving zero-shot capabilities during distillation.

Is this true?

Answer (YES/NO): NO